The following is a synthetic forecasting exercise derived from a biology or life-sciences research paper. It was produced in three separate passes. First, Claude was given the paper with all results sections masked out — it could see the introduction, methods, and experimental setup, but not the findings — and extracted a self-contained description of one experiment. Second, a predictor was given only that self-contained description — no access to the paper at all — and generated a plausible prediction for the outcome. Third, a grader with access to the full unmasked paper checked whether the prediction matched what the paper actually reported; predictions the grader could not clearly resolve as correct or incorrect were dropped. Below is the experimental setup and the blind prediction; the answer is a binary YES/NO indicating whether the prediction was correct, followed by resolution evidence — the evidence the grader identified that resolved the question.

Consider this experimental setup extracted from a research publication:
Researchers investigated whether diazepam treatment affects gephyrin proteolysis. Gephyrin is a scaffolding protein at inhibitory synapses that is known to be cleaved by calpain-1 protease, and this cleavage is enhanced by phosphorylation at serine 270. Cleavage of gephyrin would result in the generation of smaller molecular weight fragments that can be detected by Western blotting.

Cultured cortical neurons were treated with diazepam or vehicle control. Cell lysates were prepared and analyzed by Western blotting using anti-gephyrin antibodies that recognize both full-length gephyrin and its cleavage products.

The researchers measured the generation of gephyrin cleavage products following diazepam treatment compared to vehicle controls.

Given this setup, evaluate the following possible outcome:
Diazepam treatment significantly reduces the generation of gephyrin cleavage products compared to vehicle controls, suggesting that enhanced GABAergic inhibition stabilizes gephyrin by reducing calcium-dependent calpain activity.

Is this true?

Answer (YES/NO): NO